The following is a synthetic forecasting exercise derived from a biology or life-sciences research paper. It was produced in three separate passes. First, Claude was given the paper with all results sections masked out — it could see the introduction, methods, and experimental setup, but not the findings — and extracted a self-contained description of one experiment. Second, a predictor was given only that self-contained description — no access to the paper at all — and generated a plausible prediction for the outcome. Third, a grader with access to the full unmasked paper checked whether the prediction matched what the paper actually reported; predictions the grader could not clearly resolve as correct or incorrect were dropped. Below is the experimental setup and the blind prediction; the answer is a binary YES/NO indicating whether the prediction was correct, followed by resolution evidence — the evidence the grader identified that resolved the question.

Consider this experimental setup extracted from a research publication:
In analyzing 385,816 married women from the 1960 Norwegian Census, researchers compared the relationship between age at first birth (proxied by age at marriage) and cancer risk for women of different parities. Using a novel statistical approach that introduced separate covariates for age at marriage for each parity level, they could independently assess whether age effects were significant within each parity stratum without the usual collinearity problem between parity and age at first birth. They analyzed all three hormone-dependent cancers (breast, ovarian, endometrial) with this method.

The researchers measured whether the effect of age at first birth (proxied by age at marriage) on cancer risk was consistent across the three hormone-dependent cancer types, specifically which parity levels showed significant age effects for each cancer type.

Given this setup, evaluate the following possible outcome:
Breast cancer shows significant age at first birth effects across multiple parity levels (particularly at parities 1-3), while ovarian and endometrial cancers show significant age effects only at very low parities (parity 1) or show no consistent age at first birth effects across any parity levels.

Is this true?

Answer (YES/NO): NO